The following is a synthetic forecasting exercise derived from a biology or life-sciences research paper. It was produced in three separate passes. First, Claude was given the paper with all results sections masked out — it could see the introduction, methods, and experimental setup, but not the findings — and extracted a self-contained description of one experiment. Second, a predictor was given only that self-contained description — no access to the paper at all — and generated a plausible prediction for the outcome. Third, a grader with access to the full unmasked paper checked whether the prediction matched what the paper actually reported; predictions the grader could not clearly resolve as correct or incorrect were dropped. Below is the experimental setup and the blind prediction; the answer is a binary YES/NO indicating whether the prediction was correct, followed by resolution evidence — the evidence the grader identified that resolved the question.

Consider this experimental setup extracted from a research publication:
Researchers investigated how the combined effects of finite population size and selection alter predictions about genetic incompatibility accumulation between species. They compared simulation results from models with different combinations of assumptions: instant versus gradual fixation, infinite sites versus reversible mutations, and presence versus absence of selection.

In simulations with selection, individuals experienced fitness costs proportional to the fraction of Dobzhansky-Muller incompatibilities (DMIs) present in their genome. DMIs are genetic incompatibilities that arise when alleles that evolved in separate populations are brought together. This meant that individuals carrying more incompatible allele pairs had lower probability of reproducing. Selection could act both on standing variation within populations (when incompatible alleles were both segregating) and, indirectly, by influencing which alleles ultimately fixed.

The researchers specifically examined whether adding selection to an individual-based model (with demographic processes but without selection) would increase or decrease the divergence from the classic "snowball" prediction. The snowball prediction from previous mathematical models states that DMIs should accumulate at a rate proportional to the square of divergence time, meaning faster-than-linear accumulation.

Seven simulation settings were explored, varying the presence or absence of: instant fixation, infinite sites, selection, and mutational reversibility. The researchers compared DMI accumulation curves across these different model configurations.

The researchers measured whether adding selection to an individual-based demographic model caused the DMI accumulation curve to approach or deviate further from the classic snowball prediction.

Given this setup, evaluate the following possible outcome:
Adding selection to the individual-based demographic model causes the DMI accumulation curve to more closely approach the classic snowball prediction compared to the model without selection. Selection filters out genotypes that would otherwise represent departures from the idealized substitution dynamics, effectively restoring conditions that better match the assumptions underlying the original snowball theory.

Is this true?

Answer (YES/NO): NO